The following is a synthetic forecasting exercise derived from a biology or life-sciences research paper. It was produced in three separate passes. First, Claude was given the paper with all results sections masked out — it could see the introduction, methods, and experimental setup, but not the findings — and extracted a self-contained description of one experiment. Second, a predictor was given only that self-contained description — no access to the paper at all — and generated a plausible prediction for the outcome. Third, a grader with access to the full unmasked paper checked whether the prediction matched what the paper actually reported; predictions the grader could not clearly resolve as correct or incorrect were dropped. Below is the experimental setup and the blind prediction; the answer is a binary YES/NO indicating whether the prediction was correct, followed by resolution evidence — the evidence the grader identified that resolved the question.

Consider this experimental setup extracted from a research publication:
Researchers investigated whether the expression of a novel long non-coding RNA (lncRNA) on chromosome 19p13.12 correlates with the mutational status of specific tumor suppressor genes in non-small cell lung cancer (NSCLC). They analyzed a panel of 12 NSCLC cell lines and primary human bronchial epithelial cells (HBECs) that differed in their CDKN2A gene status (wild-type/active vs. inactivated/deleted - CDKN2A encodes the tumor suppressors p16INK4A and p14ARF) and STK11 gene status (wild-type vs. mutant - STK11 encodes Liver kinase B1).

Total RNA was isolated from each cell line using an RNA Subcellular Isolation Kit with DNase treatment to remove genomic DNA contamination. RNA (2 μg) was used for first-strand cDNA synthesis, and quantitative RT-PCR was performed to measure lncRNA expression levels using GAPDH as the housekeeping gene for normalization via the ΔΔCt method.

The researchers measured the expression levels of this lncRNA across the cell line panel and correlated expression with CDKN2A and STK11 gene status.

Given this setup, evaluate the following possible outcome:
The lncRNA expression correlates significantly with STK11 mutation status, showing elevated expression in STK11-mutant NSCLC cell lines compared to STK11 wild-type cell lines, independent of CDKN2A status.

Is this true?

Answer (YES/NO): NO